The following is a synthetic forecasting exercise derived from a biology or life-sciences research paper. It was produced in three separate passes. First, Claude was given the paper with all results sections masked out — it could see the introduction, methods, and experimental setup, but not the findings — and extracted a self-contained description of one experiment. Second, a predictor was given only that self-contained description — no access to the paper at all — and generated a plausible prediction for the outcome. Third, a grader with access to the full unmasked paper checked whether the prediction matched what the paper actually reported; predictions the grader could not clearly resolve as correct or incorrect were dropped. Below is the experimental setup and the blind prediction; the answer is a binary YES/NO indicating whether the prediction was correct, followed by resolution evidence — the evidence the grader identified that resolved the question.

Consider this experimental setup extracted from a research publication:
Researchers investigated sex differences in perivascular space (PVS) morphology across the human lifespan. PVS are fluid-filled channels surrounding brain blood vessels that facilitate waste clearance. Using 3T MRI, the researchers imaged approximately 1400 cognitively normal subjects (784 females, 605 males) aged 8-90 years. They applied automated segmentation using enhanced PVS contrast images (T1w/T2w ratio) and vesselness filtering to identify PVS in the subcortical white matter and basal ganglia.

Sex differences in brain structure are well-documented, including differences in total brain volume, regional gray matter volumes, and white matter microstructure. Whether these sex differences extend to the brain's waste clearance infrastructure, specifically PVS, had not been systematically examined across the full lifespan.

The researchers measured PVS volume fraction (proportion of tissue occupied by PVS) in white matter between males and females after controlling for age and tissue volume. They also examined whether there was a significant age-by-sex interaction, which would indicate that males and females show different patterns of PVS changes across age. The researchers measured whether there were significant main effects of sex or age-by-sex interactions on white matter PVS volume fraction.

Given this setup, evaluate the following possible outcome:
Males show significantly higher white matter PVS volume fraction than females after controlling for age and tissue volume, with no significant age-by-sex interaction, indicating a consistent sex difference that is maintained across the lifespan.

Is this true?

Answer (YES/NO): NO